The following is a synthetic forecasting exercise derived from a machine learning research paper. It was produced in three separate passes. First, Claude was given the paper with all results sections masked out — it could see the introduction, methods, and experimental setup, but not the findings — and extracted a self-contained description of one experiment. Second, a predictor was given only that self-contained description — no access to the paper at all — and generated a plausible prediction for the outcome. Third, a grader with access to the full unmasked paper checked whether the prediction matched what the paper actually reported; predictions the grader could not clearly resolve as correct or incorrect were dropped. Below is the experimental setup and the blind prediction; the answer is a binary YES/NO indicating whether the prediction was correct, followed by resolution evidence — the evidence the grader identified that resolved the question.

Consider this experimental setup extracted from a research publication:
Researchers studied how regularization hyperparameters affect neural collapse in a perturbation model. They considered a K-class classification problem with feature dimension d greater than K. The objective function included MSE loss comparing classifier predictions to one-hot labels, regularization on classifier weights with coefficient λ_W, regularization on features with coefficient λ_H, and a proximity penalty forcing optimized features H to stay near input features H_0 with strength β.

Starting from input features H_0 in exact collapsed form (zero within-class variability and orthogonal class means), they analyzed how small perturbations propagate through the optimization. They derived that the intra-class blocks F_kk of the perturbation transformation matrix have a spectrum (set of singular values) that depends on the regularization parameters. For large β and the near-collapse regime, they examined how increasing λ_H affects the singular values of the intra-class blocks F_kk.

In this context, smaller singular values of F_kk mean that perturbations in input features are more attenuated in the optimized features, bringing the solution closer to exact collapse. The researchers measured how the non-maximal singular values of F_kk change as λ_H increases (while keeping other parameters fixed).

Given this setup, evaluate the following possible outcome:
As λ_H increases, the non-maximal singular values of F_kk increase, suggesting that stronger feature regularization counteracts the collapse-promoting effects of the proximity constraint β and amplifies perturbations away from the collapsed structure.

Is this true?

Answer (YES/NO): NO